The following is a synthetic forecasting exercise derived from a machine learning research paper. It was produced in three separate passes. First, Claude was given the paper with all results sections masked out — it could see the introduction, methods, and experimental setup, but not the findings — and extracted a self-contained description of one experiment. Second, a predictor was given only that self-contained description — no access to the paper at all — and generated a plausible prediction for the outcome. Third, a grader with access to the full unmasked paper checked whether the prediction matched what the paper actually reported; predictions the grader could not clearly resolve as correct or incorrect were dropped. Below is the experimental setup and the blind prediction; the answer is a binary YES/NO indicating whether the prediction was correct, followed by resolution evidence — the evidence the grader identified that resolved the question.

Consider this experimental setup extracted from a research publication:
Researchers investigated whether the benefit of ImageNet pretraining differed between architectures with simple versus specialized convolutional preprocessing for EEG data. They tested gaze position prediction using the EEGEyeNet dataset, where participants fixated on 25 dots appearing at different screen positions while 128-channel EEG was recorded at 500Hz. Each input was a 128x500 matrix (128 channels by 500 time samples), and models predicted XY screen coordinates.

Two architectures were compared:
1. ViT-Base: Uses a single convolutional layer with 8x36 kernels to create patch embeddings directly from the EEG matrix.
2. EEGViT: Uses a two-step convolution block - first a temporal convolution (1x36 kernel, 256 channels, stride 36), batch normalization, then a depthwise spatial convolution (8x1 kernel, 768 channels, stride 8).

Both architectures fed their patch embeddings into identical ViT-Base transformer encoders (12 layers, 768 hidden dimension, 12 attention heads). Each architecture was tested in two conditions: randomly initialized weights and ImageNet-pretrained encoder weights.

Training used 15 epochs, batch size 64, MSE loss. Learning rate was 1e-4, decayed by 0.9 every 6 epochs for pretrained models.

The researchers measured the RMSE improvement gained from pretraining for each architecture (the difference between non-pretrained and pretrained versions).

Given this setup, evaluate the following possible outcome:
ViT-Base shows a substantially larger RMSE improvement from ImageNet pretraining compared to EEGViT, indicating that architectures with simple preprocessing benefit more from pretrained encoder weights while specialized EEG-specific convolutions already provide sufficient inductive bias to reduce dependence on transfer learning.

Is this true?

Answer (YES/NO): NO